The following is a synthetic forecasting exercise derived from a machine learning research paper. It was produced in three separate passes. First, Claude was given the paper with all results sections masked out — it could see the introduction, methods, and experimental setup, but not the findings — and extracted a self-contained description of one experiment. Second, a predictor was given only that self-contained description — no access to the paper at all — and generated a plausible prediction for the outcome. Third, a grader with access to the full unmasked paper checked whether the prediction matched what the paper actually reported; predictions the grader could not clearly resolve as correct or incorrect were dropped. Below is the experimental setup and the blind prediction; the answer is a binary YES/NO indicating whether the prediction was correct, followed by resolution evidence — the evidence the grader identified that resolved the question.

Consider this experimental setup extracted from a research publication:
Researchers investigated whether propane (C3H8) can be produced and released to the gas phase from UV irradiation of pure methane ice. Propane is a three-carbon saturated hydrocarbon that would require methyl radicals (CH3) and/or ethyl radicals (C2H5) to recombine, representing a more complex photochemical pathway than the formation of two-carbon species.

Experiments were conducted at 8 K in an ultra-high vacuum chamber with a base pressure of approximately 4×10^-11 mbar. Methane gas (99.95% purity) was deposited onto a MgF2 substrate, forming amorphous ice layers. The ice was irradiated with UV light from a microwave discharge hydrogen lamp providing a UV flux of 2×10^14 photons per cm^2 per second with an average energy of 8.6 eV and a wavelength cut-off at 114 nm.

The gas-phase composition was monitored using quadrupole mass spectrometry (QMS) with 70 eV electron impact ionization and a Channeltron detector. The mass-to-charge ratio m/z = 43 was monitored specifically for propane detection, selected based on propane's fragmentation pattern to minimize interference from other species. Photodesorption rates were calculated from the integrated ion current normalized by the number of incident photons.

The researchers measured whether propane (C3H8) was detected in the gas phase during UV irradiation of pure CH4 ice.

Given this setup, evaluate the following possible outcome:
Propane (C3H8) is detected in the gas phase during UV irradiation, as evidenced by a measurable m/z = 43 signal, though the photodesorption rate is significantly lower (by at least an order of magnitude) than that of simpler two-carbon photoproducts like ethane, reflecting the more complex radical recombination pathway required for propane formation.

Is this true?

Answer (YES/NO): NO